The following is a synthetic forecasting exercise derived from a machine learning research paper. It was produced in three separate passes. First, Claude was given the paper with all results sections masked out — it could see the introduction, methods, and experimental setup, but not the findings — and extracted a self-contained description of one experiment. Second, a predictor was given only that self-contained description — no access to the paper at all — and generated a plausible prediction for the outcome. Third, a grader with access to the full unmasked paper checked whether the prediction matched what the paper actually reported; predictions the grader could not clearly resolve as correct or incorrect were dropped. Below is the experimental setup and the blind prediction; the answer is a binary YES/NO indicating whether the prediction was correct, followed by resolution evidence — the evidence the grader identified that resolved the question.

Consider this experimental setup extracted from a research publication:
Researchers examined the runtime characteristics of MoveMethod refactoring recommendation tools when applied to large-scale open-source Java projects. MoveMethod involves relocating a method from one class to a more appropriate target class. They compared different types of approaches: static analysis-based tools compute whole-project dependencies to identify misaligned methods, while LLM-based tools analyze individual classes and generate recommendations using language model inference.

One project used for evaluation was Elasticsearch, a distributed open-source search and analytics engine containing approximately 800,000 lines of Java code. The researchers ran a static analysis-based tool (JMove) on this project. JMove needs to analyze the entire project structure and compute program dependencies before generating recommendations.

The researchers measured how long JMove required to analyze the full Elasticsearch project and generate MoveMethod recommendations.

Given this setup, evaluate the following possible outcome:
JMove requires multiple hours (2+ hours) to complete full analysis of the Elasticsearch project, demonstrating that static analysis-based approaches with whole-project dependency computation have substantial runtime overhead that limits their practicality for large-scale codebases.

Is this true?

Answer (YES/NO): YES